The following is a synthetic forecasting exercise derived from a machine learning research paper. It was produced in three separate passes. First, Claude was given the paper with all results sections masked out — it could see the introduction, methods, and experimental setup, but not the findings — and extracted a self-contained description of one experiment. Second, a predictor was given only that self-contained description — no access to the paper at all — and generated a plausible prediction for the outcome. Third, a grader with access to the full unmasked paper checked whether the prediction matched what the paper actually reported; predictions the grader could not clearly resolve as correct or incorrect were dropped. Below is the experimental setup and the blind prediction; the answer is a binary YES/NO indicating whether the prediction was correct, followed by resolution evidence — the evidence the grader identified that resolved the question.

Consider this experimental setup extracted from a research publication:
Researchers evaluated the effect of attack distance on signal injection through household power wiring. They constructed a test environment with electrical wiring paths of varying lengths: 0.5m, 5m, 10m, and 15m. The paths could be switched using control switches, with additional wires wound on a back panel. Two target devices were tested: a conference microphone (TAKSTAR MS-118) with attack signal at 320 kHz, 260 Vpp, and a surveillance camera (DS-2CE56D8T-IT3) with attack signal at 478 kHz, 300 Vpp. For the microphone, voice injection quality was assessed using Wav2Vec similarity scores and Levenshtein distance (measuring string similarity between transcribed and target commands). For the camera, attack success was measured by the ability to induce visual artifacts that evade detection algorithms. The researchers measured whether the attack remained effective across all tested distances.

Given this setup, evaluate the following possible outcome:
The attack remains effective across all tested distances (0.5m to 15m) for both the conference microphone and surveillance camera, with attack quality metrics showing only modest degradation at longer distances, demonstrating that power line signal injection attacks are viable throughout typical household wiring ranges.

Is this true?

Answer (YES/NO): YES